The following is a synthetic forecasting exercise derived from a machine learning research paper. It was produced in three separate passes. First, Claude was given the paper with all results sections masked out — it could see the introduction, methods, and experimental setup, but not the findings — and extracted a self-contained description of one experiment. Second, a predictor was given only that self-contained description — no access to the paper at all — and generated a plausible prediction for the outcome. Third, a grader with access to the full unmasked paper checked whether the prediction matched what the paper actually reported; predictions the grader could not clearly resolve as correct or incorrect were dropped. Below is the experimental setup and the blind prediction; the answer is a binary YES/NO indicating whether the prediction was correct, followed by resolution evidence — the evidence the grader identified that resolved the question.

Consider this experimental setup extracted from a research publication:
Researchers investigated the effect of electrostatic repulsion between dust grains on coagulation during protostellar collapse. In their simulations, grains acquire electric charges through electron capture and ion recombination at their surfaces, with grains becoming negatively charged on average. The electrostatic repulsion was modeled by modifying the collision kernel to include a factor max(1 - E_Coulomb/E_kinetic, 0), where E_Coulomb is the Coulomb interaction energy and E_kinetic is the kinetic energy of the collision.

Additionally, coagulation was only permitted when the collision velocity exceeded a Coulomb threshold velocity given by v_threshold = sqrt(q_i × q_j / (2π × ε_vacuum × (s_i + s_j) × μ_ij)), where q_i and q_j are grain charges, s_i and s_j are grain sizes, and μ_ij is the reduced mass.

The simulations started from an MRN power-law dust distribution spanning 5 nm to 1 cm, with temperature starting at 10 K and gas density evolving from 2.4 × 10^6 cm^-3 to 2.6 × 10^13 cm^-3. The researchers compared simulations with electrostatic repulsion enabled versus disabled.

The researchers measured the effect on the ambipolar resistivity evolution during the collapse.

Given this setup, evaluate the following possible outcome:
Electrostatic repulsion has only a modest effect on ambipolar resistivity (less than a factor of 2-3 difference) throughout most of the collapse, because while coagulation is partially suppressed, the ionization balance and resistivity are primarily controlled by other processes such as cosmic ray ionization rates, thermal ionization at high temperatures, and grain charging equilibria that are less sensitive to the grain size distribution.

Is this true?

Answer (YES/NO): NO